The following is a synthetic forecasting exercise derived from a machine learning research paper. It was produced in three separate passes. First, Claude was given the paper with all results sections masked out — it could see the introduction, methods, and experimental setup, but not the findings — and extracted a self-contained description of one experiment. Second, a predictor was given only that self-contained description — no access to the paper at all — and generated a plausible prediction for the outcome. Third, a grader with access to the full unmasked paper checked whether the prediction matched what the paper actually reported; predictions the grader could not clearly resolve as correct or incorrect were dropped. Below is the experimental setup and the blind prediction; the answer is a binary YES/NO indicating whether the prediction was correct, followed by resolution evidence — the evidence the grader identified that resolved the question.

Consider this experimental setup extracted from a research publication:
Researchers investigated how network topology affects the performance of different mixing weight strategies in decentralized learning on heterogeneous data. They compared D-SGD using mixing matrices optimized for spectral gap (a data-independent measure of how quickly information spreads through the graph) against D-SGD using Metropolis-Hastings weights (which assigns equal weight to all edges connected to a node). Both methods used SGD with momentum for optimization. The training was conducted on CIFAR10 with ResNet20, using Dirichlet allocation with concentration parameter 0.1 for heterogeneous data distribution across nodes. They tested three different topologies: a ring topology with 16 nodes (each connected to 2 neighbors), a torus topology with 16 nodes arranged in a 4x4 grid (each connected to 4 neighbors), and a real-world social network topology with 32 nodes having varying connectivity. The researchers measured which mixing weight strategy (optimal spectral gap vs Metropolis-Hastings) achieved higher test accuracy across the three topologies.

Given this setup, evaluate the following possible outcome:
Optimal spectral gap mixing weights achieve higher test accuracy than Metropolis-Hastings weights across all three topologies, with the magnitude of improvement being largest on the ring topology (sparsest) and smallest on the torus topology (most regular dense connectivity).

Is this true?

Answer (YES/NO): NO